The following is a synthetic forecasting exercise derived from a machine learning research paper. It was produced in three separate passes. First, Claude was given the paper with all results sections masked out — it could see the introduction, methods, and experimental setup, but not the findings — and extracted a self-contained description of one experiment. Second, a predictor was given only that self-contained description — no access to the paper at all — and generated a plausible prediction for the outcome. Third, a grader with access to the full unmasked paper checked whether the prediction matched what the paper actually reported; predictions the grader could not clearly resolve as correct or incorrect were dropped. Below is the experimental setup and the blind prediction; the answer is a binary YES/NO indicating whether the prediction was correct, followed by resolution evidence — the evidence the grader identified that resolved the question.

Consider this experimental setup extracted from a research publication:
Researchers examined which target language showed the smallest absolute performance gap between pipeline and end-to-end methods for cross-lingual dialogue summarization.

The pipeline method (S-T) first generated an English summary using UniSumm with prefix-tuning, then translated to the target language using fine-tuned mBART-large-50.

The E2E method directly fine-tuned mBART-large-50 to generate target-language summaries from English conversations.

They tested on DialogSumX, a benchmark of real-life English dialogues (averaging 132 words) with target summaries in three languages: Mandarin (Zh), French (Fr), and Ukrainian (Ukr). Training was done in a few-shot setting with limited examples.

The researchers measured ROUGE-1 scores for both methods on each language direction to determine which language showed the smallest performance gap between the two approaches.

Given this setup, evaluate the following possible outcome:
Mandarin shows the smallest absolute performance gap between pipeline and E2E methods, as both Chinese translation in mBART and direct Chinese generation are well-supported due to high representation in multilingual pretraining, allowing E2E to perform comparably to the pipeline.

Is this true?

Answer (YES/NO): NO